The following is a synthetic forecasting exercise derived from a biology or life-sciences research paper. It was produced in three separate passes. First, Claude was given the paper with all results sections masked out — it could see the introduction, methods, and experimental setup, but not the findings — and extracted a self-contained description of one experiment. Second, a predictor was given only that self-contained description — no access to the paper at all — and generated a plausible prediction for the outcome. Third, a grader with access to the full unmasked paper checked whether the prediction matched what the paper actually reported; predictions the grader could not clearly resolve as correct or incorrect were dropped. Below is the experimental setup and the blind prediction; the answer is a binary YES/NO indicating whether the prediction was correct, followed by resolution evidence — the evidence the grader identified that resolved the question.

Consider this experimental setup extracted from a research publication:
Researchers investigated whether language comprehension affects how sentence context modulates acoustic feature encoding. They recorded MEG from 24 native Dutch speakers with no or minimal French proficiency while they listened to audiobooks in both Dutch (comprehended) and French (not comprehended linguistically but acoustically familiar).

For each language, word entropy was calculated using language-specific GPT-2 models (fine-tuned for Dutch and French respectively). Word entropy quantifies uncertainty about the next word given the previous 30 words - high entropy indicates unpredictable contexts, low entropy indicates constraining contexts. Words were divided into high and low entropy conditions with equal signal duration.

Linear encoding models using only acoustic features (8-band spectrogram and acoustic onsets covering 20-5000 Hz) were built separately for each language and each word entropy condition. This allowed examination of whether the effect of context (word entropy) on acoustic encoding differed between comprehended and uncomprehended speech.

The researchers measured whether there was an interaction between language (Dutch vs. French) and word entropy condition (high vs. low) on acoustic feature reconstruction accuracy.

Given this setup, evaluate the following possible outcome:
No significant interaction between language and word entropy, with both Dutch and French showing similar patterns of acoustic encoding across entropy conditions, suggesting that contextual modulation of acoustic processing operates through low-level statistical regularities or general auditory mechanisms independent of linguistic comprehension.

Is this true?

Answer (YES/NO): NO